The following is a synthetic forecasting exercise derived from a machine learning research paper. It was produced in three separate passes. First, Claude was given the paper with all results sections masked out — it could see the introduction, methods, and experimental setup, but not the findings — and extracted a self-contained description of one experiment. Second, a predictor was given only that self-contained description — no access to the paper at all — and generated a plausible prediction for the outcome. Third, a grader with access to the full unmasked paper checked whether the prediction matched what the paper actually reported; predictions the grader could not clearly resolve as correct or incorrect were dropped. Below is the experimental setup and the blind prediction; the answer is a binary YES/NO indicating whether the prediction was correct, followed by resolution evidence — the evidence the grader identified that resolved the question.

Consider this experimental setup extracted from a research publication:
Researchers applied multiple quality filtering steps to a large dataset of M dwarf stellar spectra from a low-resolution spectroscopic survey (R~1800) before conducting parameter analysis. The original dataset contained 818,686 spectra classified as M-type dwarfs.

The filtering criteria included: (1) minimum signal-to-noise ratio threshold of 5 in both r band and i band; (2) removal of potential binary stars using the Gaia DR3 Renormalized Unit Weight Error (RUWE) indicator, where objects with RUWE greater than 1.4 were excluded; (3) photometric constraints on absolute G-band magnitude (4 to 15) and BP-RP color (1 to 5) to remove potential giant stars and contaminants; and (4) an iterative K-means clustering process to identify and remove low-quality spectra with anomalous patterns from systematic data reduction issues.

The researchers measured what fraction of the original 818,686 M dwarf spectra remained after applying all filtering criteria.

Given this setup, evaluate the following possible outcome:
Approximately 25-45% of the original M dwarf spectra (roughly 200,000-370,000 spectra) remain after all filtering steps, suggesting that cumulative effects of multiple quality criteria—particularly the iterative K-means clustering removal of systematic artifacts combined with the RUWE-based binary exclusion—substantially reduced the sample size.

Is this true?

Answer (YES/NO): NO